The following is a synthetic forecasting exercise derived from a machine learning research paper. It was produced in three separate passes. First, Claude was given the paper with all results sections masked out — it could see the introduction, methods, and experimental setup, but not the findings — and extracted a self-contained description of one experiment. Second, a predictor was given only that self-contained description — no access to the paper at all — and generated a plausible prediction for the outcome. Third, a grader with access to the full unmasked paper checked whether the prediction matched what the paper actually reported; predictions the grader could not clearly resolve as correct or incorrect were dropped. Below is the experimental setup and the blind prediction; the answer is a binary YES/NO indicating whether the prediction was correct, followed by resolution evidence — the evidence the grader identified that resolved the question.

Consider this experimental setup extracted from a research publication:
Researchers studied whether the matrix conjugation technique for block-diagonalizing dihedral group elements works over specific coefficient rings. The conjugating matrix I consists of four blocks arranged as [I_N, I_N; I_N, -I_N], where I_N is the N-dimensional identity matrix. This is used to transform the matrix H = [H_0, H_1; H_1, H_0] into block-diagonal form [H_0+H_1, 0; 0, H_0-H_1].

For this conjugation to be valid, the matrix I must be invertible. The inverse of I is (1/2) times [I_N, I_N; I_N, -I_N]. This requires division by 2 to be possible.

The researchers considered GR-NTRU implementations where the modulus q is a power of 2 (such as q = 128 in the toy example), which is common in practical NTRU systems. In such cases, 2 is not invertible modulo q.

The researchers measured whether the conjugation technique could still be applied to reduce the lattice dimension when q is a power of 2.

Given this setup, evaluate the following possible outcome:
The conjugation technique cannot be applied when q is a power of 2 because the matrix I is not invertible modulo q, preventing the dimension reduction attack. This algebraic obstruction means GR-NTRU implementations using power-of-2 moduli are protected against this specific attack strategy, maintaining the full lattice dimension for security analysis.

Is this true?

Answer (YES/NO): NO